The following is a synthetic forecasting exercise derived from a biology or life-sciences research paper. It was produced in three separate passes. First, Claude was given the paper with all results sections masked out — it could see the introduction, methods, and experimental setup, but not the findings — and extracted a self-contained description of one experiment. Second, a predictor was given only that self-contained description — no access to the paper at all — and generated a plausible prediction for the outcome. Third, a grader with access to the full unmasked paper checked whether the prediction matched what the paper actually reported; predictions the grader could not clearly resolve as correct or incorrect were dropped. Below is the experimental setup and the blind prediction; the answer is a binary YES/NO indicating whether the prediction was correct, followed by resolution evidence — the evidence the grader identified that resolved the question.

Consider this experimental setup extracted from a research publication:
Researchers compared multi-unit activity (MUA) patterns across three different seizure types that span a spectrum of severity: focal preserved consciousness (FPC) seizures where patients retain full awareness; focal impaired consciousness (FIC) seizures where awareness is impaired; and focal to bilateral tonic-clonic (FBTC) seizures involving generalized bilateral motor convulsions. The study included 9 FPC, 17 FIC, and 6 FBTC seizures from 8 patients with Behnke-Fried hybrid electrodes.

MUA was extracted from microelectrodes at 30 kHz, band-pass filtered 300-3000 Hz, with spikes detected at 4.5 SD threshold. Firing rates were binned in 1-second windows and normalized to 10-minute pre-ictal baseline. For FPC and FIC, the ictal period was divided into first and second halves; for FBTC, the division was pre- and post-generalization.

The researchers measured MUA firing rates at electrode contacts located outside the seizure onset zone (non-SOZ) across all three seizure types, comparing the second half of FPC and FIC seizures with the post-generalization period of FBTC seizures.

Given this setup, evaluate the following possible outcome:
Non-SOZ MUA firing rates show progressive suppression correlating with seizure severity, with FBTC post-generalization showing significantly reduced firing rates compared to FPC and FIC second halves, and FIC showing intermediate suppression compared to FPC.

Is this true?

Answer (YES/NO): NO